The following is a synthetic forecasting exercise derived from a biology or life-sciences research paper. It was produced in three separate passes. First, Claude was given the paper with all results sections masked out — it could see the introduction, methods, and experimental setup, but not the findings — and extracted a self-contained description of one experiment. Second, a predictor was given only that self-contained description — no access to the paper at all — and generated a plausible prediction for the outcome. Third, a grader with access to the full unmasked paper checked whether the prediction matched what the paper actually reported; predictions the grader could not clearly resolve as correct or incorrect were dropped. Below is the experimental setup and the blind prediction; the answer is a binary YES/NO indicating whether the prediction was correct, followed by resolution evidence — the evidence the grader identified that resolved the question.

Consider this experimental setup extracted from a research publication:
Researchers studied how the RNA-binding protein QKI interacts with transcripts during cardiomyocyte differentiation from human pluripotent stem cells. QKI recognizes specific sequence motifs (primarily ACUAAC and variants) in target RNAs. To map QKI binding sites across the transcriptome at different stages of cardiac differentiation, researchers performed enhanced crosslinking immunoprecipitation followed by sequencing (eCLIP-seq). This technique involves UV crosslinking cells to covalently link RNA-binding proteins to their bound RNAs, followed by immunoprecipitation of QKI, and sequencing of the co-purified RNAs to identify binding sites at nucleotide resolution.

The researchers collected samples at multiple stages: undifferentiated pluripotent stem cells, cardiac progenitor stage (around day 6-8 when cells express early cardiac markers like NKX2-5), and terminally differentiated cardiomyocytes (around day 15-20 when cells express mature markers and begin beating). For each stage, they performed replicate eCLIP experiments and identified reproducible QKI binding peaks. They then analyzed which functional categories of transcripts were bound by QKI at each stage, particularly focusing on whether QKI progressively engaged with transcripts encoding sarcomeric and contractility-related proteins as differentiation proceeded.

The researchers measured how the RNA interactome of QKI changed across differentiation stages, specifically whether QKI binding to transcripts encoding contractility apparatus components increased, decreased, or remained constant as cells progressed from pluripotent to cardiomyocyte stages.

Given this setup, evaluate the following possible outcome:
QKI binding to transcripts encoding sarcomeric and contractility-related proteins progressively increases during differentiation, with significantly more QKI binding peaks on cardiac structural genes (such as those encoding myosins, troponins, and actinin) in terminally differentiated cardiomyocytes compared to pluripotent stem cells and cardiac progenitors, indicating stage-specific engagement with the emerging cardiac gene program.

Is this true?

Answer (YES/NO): YES